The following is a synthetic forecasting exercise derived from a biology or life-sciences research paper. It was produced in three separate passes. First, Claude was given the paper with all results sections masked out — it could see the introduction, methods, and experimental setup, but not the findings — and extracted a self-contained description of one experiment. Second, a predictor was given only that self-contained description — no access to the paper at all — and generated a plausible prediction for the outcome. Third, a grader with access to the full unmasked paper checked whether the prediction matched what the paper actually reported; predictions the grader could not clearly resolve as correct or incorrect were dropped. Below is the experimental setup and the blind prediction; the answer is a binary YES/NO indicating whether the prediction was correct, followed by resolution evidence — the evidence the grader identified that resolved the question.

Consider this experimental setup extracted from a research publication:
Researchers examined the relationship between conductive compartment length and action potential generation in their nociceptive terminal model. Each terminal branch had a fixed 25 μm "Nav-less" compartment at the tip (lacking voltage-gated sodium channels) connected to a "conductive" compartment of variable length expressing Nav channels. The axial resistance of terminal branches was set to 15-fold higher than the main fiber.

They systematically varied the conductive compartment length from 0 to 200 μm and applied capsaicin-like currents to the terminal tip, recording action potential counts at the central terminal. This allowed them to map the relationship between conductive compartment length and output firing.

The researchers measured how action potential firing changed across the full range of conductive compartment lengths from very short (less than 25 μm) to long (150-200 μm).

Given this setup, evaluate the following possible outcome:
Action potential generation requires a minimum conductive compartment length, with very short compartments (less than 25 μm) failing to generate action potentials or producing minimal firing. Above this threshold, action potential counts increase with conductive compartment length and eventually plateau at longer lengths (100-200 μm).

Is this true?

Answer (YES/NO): YES